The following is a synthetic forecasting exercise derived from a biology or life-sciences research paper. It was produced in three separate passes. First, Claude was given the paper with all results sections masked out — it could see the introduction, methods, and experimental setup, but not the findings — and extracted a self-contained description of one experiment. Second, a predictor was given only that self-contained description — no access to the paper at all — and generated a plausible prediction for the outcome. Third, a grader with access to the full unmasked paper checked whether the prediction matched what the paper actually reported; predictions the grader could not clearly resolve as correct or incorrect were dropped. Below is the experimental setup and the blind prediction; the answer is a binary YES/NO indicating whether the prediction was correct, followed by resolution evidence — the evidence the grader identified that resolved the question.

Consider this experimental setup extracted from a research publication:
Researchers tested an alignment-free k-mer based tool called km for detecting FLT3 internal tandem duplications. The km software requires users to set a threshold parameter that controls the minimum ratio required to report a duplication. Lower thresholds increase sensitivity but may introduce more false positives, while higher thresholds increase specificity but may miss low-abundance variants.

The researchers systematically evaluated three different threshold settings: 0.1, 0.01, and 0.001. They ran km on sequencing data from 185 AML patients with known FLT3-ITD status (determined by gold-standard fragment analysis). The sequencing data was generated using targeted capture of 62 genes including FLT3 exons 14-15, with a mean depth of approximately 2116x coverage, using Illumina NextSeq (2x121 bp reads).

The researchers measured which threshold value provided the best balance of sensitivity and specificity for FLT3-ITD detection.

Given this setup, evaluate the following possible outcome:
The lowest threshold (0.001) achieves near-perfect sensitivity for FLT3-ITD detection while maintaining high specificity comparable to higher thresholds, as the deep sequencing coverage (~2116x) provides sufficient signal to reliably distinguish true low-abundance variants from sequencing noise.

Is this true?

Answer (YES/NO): NO